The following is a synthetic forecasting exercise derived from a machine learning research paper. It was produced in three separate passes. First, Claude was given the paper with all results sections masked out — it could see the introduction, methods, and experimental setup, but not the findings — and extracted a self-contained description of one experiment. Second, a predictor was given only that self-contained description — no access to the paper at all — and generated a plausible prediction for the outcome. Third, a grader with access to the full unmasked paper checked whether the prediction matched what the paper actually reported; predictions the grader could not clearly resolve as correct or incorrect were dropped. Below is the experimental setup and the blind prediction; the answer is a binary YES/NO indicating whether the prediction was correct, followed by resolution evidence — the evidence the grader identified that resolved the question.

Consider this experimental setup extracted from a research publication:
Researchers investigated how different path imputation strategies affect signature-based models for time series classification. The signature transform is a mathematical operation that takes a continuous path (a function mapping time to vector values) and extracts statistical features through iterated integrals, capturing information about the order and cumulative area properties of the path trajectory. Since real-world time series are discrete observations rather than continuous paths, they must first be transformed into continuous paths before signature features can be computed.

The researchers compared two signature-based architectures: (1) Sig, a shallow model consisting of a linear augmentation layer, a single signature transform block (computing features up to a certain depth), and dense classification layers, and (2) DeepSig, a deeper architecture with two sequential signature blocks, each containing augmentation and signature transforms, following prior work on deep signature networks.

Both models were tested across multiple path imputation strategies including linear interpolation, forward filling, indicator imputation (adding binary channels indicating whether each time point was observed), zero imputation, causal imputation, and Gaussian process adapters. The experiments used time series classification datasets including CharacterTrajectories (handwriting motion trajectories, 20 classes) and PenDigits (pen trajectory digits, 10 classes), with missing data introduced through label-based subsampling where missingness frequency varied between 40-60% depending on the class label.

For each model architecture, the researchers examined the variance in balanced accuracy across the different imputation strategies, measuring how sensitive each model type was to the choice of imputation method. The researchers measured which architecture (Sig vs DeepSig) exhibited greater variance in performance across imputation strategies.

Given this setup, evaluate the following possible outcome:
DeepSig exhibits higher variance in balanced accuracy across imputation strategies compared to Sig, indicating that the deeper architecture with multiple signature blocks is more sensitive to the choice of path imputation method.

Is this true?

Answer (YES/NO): NO